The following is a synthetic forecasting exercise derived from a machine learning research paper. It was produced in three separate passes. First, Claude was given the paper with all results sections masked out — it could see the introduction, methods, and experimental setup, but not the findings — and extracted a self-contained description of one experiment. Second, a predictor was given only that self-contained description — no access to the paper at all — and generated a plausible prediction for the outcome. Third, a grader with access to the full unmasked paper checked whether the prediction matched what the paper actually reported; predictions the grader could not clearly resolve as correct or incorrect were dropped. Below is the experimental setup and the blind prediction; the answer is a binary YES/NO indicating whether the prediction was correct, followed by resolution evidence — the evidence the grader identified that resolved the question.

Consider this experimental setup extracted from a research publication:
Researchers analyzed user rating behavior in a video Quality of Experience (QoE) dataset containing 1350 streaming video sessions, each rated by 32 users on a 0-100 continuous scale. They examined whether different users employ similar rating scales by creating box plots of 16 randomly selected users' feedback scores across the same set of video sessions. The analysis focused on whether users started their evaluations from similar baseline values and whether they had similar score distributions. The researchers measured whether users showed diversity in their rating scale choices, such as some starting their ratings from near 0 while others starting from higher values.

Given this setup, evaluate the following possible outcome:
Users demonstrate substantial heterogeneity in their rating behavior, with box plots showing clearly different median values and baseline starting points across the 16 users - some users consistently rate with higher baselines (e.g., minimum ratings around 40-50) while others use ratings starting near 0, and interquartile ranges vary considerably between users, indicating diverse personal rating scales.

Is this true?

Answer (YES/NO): YES